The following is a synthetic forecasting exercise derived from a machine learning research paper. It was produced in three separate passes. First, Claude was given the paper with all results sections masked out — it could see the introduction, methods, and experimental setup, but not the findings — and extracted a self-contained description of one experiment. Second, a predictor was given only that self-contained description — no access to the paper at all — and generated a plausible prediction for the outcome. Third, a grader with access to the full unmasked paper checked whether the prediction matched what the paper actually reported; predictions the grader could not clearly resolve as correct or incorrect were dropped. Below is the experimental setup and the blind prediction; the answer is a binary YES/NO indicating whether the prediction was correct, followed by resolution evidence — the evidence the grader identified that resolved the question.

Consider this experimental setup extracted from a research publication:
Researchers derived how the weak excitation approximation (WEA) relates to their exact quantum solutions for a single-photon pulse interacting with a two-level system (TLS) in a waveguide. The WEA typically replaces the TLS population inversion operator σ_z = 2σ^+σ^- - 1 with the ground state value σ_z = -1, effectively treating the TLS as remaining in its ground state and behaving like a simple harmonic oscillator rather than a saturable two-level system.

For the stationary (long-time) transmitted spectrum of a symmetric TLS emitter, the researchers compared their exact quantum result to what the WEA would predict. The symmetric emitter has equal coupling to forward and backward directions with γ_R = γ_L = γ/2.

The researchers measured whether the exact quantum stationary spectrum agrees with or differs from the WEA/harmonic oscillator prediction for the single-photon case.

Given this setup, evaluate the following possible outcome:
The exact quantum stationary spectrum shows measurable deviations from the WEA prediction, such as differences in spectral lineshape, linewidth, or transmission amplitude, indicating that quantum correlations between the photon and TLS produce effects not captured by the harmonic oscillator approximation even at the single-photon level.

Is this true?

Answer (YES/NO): NO